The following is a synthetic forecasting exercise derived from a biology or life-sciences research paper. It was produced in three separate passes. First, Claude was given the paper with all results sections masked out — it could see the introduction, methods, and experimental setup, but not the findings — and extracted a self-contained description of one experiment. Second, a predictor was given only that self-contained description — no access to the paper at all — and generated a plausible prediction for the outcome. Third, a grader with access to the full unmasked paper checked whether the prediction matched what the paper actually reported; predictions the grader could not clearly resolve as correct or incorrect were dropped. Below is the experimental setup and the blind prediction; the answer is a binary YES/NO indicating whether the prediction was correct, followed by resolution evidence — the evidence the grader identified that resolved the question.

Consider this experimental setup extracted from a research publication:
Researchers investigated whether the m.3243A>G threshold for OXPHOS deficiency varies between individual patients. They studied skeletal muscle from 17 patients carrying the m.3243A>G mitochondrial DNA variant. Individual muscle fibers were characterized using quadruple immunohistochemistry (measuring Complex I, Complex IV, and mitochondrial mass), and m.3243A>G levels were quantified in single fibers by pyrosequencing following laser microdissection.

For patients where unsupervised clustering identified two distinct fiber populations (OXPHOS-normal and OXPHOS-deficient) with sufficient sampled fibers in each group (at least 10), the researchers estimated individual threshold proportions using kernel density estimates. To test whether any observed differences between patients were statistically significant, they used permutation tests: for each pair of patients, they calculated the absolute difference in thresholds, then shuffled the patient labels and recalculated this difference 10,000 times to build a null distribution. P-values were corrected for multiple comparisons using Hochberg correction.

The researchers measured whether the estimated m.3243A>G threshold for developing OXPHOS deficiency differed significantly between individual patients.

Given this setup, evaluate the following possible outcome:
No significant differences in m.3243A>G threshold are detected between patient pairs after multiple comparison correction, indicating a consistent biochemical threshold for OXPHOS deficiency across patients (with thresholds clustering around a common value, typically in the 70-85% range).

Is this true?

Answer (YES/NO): YES